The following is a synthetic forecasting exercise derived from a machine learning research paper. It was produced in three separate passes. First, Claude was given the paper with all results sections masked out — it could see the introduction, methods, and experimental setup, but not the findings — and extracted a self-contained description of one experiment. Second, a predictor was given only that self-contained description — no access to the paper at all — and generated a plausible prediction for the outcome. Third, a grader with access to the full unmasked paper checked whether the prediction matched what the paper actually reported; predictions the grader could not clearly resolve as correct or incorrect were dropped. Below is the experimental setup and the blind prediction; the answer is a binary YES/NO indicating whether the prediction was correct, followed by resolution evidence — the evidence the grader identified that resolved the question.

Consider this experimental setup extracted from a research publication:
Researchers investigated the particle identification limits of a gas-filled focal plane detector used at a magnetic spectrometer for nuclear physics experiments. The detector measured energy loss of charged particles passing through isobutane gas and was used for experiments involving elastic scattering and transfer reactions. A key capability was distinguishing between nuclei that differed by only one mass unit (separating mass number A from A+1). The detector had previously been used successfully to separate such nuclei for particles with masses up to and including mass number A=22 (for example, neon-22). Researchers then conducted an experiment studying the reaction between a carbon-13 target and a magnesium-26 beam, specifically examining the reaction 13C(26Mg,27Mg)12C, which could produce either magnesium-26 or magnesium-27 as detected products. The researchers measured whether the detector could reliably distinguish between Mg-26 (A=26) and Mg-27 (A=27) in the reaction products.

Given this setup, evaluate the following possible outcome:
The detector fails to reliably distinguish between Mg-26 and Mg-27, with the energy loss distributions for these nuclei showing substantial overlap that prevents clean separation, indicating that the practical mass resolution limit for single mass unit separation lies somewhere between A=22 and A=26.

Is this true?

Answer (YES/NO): YES